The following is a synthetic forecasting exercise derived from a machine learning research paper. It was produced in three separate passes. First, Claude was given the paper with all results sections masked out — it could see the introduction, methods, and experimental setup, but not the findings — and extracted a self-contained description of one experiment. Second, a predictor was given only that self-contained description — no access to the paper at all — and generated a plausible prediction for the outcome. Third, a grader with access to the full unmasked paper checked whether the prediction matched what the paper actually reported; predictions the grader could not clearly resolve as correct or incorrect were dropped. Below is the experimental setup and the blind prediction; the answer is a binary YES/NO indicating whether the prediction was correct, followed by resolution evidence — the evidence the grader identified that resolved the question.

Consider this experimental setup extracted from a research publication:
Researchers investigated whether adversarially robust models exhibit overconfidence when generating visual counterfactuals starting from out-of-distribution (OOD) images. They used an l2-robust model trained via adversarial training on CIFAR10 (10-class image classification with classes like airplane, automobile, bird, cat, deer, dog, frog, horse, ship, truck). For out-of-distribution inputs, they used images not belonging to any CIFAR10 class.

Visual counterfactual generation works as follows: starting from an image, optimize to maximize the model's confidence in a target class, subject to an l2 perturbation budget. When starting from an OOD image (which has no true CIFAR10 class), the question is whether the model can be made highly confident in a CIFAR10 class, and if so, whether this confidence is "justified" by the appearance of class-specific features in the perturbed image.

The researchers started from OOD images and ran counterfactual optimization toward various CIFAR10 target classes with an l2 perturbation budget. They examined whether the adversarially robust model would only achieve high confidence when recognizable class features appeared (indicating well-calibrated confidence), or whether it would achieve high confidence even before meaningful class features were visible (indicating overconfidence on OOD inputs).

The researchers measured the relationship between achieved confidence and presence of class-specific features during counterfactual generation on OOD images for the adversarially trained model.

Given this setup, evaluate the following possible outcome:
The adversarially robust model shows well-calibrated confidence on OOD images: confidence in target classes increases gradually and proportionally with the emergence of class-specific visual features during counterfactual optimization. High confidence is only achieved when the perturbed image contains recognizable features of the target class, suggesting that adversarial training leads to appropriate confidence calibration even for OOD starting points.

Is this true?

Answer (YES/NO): NO